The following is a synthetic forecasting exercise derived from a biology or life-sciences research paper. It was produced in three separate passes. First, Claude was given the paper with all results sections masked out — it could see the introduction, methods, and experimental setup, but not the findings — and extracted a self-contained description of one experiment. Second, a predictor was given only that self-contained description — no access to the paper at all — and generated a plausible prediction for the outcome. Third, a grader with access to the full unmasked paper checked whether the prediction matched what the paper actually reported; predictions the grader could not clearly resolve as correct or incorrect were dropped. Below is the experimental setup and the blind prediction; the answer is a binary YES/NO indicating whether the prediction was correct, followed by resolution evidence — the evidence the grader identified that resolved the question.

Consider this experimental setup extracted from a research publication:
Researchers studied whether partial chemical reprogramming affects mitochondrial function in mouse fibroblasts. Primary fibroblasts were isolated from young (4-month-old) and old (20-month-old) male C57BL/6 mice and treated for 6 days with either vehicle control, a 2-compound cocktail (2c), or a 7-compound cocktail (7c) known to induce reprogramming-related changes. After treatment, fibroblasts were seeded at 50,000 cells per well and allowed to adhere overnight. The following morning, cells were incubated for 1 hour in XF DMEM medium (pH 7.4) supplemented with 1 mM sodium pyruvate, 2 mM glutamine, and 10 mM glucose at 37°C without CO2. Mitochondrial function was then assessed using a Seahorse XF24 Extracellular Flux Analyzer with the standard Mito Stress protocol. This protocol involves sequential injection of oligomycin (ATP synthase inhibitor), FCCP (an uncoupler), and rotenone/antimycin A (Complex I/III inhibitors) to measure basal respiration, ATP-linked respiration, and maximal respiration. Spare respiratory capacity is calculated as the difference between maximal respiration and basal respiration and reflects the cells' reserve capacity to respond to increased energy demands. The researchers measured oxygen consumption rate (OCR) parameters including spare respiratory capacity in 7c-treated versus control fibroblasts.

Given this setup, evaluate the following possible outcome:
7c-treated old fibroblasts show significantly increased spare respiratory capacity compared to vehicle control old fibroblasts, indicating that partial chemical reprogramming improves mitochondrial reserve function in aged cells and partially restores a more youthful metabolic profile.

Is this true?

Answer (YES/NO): YES